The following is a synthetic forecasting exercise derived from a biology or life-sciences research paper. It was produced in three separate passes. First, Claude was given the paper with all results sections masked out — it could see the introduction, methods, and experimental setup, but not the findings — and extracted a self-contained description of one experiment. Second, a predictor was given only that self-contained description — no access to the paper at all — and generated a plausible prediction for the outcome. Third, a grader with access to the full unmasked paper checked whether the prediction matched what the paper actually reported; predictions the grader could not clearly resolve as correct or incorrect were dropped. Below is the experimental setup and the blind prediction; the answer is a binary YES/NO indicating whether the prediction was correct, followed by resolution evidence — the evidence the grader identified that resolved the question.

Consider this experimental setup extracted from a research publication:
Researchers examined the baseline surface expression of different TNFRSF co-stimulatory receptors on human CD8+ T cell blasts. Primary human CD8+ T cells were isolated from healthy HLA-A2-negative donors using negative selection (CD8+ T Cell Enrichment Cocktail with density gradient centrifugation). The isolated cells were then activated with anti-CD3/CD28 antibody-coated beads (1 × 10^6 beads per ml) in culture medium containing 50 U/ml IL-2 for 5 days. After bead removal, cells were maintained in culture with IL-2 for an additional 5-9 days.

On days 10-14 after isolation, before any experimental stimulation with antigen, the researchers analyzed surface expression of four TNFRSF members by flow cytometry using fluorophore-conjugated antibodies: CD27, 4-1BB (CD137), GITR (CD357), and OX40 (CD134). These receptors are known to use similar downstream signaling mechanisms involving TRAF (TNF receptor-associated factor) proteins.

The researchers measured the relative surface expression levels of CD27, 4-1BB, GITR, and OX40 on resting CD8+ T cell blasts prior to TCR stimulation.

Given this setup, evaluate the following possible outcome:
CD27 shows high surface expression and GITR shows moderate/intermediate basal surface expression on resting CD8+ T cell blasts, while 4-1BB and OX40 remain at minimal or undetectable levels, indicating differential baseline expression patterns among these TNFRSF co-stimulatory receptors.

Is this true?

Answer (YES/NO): NO